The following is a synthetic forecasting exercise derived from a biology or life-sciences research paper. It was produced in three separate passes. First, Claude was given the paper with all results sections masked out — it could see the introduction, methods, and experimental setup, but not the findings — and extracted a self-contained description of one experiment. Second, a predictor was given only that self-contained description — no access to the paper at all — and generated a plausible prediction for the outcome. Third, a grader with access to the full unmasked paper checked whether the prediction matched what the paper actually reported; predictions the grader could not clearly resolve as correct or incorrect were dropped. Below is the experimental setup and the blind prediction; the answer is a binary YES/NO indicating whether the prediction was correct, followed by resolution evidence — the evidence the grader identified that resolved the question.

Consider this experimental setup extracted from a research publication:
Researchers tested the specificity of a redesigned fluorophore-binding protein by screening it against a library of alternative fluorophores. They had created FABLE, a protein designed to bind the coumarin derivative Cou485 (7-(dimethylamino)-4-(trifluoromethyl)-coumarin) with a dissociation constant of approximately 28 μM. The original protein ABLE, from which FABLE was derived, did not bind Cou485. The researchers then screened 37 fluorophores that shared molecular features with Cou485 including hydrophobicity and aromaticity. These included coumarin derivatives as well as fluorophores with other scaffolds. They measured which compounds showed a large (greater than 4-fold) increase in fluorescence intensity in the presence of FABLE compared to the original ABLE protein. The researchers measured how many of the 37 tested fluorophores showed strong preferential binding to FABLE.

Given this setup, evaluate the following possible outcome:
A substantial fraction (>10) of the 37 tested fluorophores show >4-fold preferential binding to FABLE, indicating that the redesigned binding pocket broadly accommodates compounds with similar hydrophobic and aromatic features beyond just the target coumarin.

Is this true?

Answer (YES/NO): NO